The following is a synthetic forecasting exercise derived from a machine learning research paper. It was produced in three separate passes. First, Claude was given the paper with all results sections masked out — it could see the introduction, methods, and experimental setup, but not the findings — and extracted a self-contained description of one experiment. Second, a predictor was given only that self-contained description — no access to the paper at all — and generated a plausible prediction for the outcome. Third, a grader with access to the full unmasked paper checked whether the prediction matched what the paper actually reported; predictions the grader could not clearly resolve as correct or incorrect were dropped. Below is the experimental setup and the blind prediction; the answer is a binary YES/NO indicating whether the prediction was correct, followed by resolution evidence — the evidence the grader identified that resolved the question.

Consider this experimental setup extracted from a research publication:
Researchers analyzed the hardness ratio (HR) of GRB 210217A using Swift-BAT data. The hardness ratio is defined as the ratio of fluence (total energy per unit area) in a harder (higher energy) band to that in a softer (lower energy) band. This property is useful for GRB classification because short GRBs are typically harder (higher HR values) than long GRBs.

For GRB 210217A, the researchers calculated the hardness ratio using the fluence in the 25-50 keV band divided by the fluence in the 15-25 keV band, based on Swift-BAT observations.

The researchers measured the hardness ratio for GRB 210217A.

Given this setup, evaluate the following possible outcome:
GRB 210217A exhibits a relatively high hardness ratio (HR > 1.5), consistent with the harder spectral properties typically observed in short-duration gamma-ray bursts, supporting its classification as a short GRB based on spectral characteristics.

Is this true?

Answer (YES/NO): NO